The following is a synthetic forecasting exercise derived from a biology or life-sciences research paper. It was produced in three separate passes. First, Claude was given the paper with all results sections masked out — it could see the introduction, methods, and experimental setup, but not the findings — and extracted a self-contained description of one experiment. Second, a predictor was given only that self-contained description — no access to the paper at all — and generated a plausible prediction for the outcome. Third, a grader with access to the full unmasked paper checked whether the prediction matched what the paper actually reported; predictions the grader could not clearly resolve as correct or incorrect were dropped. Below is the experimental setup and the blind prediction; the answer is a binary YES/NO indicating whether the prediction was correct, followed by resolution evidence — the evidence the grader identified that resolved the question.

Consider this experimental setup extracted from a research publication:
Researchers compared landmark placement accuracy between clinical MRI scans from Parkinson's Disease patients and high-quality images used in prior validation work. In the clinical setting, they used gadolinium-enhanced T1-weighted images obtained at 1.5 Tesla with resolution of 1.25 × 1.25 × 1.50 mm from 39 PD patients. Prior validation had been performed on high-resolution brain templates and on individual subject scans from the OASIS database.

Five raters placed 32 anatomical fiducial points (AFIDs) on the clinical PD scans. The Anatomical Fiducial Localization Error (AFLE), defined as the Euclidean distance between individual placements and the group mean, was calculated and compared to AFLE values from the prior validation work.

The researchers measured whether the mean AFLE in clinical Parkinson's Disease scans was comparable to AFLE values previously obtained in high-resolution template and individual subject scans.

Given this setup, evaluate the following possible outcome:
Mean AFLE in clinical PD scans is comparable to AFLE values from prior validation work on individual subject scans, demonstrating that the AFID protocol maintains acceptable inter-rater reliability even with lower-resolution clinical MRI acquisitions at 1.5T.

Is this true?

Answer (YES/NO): YES